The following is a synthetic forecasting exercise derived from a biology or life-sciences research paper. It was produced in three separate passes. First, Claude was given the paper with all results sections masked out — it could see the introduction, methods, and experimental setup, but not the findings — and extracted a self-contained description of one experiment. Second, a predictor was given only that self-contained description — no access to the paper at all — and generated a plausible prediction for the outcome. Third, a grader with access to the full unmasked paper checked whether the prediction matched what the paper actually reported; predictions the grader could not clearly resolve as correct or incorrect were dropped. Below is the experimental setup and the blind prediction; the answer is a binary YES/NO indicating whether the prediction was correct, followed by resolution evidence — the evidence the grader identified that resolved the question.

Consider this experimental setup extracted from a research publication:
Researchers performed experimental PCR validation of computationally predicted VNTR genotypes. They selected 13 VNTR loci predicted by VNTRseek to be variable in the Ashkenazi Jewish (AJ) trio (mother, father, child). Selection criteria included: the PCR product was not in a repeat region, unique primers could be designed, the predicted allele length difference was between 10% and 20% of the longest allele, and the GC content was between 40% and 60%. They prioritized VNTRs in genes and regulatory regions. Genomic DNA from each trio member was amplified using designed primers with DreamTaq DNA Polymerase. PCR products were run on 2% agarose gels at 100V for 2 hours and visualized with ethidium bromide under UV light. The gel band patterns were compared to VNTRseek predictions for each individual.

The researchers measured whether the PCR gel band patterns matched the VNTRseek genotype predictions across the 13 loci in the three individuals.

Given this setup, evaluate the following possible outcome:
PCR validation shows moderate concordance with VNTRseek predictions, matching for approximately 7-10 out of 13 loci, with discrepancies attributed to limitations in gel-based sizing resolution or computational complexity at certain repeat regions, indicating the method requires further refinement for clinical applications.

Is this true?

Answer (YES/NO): NO